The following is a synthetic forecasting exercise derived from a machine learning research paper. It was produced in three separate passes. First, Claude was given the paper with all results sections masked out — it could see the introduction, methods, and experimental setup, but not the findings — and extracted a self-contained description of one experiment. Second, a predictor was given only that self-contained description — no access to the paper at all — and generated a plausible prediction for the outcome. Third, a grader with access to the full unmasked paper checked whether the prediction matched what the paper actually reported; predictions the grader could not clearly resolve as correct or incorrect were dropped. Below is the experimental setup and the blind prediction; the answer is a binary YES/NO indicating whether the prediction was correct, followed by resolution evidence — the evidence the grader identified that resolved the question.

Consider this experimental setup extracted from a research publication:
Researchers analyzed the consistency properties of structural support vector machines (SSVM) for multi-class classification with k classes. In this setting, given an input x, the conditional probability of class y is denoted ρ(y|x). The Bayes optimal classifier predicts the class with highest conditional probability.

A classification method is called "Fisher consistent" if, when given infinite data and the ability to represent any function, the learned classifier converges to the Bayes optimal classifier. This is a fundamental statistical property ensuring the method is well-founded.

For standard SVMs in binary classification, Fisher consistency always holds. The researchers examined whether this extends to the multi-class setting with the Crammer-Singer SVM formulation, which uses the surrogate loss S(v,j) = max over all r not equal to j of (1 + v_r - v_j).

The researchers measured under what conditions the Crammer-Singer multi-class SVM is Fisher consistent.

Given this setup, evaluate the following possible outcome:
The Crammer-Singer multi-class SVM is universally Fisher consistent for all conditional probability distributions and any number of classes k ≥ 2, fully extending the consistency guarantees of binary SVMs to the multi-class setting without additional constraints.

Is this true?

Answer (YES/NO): NO